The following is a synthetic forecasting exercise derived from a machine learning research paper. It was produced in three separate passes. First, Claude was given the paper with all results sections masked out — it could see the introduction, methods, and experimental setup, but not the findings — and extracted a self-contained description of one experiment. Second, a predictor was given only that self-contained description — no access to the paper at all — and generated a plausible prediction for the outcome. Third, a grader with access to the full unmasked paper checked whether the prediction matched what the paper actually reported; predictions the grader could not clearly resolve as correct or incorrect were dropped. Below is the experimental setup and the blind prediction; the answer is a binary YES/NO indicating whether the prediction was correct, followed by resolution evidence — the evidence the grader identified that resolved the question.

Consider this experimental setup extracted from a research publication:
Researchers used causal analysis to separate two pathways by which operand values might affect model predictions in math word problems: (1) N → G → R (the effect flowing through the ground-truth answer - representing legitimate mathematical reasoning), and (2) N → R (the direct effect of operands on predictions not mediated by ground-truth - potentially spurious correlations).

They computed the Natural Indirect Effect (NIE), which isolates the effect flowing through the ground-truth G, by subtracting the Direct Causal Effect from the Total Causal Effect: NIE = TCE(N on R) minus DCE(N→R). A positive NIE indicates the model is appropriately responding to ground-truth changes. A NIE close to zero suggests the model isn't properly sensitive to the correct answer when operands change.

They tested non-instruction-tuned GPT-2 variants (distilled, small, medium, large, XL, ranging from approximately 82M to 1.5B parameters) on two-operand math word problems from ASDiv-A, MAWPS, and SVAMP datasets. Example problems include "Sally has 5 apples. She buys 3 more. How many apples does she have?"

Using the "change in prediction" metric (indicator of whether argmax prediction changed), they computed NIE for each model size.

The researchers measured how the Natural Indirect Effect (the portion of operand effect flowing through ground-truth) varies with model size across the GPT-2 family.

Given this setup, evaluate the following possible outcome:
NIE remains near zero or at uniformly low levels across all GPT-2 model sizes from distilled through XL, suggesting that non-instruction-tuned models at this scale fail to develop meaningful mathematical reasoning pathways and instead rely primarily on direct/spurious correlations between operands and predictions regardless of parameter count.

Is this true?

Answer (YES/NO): YES